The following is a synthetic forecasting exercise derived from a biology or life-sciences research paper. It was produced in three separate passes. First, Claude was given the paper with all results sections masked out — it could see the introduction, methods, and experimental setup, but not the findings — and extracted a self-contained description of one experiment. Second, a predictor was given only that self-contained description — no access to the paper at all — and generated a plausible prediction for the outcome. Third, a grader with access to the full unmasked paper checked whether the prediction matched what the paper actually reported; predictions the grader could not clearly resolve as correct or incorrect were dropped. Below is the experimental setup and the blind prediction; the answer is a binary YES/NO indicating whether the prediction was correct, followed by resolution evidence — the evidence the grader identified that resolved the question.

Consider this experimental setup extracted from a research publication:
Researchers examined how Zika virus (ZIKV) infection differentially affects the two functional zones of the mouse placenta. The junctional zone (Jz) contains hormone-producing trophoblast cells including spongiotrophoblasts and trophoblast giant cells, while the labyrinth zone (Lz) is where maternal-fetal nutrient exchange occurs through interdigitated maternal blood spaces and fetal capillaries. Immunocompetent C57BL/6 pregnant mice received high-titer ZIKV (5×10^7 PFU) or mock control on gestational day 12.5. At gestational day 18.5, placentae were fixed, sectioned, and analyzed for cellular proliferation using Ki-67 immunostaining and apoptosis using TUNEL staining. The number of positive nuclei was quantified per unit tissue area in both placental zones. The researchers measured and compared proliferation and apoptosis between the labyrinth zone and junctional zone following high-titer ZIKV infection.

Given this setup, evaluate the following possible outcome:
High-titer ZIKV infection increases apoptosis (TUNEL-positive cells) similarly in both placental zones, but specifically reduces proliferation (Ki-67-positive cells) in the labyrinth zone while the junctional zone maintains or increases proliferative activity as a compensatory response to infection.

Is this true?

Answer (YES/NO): NO